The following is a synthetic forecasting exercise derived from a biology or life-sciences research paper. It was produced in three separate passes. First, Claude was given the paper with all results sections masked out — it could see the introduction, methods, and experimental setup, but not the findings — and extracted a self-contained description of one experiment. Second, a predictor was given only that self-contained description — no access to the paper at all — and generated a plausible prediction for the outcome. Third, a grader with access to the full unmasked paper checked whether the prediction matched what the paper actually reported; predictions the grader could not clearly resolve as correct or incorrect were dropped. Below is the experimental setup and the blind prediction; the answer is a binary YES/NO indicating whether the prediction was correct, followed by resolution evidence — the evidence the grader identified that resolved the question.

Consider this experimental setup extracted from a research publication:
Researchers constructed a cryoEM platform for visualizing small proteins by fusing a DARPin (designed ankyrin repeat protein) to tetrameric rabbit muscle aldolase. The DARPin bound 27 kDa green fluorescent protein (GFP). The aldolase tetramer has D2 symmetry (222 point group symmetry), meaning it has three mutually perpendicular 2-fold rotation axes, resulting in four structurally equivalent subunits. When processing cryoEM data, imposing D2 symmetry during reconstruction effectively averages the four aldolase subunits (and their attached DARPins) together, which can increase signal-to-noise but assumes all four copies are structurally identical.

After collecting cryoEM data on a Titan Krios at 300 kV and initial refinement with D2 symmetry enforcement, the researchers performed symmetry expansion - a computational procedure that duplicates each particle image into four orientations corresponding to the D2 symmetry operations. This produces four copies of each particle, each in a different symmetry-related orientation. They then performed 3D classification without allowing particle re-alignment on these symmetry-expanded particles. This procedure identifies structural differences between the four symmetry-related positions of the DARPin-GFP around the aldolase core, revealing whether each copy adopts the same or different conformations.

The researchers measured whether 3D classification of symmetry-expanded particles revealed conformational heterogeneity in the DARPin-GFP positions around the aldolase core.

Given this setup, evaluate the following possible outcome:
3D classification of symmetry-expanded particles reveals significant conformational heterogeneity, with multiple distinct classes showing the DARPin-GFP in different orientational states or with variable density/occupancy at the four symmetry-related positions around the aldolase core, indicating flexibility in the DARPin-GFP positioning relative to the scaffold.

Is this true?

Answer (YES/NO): YES